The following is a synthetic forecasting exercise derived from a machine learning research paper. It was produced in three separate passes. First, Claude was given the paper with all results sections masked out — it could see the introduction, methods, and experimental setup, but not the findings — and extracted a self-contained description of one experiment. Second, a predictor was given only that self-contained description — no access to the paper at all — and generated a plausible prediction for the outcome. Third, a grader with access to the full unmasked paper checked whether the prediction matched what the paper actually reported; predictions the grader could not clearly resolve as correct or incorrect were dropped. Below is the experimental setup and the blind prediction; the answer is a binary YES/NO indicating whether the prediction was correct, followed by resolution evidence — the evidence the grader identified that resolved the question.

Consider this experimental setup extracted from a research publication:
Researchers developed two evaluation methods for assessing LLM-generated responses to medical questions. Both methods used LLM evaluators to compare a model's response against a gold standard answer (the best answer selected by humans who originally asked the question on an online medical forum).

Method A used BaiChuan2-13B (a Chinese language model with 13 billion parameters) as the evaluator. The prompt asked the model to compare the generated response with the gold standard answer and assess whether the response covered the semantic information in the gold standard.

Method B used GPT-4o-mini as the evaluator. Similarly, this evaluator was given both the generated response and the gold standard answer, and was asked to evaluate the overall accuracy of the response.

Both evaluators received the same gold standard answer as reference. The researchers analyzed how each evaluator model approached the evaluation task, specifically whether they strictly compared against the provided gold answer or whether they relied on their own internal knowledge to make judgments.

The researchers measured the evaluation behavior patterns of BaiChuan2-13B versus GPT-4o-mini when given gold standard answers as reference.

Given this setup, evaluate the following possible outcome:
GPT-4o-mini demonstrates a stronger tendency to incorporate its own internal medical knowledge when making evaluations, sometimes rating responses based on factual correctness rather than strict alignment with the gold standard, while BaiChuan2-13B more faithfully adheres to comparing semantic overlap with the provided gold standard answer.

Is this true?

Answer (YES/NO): YES